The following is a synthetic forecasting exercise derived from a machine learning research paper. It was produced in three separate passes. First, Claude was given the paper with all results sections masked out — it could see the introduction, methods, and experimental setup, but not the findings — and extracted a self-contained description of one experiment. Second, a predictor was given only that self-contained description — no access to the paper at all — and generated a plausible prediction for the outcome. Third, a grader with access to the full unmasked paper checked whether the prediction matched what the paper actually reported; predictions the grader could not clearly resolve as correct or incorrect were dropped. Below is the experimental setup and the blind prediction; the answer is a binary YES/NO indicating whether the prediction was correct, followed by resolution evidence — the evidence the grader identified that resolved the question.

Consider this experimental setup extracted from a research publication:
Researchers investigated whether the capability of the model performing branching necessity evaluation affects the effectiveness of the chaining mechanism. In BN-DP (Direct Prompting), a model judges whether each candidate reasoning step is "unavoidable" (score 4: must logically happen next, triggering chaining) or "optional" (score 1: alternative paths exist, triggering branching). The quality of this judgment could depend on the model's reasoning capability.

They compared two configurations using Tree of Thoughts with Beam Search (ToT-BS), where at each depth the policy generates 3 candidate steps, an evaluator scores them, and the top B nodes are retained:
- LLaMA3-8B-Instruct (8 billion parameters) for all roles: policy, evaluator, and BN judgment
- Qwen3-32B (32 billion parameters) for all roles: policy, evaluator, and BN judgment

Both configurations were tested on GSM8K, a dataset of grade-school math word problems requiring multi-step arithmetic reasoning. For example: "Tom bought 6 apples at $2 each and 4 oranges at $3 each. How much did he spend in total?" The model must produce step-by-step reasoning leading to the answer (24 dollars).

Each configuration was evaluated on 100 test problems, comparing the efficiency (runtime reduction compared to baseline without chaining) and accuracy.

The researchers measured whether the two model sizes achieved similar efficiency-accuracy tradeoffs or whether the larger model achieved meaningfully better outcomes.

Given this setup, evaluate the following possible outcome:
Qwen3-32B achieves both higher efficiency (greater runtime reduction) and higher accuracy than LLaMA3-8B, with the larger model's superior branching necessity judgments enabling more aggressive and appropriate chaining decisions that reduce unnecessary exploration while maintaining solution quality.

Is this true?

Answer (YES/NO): NO